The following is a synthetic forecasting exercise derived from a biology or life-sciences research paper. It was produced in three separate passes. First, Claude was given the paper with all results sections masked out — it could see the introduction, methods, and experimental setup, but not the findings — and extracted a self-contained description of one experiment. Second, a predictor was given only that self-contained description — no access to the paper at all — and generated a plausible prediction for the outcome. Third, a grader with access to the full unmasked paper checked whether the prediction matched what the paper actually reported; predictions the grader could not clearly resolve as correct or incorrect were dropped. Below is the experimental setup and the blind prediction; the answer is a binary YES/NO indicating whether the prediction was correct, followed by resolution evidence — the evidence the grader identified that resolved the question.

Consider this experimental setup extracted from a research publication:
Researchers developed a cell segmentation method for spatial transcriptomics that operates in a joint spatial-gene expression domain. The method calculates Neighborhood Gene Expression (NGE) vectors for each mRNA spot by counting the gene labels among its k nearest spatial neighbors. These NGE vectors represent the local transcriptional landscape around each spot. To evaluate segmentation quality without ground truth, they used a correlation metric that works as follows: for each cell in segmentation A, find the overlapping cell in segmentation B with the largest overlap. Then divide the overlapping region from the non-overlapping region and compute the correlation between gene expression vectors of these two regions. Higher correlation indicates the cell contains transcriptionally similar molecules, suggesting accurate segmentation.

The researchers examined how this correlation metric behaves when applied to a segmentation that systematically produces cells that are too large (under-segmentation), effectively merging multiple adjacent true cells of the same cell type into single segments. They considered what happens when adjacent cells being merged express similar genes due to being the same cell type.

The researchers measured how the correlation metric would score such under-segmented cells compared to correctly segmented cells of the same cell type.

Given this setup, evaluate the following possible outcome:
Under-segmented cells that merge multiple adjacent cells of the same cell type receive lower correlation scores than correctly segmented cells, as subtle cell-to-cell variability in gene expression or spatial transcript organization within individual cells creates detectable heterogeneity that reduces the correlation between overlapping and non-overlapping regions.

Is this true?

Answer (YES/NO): NO